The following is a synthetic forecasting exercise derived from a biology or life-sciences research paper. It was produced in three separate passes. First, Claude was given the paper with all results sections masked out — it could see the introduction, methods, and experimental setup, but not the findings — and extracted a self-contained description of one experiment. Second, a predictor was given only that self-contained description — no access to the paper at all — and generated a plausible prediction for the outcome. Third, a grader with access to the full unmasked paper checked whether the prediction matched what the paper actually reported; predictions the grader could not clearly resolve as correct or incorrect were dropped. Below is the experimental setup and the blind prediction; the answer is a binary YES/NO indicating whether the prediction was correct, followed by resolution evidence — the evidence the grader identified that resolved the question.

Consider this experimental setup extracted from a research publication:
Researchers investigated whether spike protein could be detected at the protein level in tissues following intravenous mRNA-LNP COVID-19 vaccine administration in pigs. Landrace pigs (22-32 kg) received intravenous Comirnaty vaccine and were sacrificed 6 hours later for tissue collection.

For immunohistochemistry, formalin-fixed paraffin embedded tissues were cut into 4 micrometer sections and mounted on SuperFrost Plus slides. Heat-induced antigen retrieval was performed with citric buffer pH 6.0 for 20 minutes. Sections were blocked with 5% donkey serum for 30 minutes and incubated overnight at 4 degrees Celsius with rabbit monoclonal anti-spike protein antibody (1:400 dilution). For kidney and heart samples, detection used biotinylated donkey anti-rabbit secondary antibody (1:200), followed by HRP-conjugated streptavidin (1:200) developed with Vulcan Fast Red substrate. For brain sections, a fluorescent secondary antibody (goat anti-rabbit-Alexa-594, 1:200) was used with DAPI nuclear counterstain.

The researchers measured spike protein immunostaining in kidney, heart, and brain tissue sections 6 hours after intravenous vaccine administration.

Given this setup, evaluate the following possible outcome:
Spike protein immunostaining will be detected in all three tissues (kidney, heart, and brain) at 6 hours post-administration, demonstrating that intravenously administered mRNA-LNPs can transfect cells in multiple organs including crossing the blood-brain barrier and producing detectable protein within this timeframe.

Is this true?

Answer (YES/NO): YES